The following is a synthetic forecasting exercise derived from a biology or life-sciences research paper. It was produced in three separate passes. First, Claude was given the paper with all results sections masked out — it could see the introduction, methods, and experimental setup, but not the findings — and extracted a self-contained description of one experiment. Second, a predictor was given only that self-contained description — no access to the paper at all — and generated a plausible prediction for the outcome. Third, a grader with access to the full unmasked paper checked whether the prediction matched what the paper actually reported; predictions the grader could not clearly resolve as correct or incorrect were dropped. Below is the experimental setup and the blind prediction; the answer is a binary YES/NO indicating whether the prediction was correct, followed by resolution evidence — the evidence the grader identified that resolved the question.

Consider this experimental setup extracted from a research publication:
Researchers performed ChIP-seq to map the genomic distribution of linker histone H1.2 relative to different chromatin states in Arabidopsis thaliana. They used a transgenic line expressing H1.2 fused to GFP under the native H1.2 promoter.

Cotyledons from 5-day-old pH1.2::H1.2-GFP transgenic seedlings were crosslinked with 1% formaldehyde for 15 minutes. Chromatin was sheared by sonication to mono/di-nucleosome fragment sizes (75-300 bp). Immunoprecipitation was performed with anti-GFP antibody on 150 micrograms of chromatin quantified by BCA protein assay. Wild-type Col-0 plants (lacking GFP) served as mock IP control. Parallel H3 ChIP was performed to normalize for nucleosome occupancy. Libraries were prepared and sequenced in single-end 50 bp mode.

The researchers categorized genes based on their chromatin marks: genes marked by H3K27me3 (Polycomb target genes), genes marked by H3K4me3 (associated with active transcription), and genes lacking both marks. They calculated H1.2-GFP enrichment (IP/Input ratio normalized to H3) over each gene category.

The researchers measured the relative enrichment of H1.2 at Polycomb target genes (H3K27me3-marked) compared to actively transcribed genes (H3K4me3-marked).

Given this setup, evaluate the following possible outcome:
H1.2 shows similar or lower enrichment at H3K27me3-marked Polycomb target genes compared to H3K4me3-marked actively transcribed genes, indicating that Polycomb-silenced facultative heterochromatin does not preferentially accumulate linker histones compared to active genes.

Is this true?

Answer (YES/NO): NO